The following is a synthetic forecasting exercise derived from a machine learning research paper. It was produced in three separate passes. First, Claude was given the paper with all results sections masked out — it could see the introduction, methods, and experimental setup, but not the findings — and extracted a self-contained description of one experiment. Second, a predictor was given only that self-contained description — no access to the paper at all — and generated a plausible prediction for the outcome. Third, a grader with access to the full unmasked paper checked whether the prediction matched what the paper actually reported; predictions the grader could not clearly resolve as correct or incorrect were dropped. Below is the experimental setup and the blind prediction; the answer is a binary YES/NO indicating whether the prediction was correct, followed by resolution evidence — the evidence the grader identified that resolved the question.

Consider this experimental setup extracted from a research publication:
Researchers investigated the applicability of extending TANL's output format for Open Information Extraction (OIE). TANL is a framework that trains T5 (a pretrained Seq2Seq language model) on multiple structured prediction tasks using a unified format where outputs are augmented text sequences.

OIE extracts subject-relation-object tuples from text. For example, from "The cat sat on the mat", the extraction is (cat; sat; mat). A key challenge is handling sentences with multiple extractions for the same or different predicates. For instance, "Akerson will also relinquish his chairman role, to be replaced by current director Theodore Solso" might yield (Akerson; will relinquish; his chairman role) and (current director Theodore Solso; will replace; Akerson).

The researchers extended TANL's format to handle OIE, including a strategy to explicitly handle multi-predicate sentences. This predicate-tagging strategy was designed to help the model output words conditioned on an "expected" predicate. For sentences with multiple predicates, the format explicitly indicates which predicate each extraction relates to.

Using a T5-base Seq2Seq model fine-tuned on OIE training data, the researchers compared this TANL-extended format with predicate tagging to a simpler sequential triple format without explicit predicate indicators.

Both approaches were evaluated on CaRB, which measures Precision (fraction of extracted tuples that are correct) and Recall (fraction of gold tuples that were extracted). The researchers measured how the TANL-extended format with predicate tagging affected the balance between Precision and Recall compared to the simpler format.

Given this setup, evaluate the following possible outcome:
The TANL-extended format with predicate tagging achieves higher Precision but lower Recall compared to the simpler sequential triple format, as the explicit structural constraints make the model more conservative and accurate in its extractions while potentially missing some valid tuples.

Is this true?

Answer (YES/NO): NO